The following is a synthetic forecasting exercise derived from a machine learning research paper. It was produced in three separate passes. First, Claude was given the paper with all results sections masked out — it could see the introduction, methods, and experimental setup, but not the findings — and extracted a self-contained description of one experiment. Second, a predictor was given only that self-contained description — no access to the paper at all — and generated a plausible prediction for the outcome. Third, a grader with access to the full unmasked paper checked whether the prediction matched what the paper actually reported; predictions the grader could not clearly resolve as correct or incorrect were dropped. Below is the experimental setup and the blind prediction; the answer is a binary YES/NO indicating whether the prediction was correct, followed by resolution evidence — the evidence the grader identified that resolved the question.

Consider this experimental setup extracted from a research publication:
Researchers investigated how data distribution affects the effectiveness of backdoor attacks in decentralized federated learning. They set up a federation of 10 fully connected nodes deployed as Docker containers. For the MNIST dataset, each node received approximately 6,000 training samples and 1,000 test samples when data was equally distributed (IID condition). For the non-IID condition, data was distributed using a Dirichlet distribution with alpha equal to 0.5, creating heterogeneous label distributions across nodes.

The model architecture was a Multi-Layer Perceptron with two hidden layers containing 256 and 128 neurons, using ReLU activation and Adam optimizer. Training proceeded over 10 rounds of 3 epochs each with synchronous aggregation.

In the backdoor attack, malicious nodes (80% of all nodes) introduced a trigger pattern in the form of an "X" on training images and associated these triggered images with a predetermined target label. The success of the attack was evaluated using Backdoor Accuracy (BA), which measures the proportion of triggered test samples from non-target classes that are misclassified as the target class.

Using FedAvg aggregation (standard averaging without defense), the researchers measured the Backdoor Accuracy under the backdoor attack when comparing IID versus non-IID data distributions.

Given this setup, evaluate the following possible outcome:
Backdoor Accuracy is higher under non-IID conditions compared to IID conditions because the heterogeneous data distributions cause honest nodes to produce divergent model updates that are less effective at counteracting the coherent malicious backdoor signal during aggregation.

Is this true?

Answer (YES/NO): NO